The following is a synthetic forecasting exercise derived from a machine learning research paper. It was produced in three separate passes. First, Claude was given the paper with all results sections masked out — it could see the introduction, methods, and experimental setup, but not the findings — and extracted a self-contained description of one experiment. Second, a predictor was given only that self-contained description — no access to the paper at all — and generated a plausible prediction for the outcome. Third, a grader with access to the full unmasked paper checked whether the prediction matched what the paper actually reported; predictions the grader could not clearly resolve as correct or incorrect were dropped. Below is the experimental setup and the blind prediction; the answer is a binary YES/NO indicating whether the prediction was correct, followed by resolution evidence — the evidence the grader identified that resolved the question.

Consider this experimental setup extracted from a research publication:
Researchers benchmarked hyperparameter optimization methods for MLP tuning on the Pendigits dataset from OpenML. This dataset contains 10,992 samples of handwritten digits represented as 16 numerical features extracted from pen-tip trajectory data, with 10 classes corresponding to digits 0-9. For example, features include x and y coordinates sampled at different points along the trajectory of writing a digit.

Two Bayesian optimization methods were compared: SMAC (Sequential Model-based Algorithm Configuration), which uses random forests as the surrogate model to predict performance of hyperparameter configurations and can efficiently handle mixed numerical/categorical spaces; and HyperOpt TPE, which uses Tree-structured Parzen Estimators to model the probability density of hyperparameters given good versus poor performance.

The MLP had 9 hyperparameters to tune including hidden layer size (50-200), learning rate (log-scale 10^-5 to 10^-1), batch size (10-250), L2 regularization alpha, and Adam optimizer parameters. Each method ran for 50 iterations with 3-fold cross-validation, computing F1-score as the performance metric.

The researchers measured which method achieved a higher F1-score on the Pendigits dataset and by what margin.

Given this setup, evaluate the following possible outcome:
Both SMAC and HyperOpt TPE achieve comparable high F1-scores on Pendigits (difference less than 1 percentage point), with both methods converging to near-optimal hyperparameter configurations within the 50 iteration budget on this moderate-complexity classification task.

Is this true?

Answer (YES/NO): YES